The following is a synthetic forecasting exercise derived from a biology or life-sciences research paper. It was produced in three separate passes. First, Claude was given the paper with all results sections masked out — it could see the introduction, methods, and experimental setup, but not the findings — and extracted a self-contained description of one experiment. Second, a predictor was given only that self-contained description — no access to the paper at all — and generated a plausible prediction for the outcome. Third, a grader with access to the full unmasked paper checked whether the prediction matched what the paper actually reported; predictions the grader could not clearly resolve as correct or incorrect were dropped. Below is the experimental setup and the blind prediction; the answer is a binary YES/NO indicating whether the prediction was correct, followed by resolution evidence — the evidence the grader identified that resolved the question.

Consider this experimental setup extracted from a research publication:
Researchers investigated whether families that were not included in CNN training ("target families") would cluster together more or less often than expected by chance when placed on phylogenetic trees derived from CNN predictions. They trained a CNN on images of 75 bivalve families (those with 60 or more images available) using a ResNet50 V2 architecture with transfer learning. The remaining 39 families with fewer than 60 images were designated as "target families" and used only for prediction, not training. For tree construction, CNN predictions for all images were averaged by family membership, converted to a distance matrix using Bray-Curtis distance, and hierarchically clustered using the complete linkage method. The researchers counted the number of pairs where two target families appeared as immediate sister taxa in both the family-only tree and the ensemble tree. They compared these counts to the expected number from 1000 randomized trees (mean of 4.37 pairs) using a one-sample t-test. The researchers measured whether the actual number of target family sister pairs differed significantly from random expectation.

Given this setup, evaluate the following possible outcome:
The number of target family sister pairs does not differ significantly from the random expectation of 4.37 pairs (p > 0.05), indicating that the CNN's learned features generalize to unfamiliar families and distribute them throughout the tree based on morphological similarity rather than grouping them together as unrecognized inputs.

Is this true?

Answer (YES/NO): NO